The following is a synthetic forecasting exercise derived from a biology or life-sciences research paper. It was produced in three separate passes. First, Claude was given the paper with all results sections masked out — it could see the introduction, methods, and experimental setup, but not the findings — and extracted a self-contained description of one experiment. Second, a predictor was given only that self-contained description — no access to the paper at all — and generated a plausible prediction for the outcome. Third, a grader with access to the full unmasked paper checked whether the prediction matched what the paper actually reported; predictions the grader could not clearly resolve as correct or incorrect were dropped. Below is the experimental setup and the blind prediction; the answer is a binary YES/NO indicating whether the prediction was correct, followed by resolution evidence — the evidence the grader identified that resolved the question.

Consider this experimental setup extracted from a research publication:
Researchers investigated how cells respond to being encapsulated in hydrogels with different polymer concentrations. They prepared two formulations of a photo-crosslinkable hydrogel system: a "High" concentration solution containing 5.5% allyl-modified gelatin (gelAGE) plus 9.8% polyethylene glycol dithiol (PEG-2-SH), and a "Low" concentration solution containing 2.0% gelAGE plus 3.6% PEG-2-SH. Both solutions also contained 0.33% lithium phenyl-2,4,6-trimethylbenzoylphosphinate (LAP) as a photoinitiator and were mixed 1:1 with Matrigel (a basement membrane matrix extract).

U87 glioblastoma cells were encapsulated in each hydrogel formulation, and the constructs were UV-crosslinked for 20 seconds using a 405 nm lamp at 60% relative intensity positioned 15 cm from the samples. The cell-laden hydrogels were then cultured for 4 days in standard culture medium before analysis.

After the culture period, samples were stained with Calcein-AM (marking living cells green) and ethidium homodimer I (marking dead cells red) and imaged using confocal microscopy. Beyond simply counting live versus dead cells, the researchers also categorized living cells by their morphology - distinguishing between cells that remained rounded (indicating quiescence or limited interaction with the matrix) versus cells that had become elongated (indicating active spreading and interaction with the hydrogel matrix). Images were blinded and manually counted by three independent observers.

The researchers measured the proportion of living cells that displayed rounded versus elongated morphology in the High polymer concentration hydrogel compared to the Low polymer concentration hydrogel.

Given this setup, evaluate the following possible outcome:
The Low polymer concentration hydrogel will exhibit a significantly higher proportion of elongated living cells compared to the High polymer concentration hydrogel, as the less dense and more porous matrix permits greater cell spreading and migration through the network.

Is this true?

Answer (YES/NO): YES